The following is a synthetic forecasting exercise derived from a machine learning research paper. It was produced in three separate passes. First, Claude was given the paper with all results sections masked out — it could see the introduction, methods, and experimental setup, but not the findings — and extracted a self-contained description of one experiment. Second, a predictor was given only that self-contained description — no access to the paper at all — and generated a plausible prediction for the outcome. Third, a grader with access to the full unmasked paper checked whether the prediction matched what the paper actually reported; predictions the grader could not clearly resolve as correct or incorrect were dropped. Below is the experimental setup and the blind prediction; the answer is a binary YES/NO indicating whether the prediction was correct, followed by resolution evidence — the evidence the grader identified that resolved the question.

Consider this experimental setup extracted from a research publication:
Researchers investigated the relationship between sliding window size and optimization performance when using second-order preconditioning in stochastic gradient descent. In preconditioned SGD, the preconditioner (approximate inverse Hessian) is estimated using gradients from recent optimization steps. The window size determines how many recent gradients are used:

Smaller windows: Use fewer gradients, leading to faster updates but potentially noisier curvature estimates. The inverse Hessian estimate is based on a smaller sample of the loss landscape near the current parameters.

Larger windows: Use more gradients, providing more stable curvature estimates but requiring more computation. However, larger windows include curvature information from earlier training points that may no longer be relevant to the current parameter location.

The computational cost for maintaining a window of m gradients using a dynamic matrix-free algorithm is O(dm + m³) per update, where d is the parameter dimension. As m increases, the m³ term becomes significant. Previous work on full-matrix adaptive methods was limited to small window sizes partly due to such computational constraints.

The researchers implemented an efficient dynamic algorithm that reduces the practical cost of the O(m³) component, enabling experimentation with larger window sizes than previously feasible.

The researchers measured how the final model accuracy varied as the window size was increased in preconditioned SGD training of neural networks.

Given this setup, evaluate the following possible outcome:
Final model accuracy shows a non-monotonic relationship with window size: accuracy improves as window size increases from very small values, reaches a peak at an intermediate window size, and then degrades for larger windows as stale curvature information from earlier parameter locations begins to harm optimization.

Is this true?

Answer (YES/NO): NO